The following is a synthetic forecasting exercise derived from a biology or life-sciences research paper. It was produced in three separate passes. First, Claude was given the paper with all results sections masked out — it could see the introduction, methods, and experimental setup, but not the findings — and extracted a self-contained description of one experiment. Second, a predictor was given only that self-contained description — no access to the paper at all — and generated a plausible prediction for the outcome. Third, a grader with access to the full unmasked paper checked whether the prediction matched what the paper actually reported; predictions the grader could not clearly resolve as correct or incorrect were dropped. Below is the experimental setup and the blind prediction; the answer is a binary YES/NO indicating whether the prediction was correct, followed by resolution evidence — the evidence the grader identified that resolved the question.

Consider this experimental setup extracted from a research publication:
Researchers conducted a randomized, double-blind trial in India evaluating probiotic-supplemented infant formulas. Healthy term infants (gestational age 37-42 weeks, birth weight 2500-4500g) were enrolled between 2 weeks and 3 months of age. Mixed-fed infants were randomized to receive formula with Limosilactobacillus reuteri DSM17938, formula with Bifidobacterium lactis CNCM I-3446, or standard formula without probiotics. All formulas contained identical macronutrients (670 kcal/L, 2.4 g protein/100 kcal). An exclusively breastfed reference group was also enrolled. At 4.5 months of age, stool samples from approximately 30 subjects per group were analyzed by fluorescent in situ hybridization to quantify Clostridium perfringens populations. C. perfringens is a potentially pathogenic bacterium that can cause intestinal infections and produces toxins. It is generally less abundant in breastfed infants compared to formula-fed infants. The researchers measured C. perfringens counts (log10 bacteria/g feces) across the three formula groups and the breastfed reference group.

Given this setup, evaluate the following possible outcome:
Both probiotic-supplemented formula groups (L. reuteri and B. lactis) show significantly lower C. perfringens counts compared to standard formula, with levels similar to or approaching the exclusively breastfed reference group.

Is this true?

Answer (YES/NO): NO